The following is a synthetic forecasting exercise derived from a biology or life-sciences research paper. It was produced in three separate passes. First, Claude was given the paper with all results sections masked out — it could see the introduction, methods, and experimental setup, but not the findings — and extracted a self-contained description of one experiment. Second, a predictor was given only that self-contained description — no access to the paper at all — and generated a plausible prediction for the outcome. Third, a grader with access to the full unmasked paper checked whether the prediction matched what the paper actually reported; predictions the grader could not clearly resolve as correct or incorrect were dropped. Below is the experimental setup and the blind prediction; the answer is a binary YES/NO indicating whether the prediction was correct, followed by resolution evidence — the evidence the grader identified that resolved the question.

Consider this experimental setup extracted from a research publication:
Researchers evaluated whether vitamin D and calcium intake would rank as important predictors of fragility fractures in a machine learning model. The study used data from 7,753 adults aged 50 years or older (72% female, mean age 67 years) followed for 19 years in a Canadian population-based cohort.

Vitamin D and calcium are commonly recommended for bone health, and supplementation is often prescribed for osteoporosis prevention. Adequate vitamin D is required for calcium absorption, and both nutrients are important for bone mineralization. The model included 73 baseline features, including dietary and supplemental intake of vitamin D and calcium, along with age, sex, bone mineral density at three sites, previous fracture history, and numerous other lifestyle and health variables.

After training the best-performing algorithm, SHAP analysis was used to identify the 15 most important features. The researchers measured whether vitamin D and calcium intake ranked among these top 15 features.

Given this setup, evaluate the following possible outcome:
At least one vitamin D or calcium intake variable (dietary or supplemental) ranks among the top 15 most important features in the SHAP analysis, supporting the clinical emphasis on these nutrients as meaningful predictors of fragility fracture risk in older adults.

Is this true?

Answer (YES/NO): YES